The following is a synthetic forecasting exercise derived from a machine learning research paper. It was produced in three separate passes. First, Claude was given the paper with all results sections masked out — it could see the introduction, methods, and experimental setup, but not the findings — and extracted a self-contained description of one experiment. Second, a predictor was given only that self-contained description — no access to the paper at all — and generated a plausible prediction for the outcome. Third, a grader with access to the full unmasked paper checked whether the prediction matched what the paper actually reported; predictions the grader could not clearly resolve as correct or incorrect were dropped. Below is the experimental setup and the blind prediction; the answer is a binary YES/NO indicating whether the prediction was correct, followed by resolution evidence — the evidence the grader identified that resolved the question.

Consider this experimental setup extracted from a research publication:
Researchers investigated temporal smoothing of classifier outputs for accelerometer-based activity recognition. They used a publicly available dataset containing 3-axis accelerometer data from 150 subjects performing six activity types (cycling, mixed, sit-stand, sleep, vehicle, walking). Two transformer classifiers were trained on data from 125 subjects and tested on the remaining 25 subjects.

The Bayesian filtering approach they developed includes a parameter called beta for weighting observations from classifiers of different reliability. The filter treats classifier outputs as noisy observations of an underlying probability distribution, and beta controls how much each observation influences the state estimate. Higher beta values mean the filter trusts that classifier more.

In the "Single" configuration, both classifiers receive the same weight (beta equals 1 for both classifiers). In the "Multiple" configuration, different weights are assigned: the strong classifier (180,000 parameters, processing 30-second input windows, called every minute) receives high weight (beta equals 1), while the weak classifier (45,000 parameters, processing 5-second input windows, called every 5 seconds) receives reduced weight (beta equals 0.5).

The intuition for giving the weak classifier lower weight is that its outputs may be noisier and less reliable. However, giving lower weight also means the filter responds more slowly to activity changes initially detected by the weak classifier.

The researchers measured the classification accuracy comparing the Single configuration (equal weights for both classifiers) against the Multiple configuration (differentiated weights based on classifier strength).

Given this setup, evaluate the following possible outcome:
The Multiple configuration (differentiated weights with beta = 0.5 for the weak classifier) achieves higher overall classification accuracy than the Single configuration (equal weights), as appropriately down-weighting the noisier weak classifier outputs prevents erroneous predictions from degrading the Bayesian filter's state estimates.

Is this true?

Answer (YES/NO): YES